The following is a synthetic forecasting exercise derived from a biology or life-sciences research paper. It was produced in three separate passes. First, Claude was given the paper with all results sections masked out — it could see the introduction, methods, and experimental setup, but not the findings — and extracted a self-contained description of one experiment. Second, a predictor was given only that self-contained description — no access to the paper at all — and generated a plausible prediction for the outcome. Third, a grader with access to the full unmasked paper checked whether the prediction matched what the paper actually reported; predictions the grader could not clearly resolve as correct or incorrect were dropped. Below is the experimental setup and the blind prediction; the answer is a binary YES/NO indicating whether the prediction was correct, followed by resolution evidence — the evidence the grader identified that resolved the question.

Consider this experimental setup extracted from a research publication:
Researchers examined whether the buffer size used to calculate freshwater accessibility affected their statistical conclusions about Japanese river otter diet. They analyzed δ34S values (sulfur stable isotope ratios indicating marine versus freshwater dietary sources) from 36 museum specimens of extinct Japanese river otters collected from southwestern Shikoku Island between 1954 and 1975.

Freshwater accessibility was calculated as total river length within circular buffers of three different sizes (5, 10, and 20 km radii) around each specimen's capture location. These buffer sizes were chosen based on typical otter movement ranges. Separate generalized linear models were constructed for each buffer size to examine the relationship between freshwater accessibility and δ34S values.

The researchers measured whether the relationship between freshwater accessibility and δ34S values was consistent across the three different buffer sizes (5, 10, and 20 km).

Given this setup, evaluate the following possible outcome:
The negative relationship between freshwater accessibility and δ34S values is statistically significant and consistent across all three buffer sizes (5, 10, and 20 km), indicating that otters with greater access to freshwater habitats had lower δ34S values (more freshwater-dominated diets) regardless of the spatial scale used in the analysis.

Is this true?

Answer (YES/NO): NO